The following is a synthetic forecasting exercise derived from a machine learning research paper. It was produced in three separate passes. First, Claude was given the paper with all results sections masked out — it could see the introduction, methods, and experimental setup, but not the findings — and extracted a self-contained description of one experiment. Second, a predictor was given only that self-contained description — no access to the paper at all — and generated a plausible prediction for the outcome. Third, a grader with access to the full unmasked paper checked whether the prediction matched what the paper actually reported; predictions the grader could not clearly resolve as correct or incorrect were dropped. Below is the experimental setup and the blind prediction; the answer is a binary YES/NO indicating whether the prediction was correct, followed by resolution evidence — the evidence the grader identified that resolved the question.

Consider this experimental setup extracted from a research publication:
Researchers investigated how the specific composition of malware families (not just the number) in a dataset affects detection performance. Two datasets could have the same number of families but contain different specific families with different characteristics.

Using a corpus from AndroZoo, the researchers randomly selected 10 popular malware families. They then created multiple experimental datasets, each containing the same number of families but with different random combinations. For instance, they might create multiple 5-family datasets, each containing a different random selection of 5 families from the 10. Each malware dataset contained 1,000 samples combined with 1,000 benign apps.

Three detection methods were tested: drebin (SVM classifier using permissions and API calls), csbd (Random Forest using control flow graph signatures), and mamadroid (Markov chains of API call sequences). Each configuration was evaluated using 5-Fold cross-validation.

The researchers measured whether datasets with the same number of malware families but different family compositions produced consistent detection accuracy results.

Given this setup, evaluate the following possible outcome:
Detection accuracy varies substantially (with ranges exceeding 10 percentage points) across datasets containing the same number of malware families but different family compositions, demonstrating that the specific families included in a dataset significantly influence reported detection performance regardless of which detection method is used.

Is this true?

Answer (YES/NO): NO